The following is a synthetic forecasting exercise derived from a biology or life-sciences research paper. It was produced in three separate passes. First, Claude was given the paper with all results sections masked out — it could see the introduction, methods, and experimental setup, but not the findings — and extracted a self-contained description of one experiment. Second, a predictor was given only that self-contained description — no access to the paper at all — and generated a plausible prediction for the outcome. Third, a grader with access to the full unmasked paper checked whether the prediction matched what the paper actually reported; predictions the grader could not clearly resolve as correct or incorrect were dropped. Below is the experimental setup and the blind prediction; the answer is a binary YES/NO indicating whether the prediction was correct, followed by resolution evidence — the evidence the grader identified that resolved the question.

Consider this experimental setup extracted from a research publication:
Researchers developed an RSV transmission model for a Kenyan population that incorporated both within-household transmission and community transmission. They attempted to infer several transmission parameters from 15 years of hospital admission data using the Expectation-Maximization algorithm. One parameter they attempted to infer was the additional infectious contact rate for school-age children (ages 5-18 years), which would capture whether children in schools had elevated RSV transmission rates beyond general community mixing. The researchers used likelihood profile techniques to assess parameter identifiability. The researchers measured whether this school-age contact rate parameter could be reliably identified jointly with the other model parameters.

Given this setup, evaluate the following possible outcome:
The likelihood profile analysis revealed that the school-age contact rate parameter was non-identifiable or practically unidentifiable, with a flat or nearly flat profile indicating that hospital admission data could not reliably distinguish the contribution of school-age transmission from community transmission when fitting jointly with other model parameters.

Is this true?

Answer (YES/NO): NO